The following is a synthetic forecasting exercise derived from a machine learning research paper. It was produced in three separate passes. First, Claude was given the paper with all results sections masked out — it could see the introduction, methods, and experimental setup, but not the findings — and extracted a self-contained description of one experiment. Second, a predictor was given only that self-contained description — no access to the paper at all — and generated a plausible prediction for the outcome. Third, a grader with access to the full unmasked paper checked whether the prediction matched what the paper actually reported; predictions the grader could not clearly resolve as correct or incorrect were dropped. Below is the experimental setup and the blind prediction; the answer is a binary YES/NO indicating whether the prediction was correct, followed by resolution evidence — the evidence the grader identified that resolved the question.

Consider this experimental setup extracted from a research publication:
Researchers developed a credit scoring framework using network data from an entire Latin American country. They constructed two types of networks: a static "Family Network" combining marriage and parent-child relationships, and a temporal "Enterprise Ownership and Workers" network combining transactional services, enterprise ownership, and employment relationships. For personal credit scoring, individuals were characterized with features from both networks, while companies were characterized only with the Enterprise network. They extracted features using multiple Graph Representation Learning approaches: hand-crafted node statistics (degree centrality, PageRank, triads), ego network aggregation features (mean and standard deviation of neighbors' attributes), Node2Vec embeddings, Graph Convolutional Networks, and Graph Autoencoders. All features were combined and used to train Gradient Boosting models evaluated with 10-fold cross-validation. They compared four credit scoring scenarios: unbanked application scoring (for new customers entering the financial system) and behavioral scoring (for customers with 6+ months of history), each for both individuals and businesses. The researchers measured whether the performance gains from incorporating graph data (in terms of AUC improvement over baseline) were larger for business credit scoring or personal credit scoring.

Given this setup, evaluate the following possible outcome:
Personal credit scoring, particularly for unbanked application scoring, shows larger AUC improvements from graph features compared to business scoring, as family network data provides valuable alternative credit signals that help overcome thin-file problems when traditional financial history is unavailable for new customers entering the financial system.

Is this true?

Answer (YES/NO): NO